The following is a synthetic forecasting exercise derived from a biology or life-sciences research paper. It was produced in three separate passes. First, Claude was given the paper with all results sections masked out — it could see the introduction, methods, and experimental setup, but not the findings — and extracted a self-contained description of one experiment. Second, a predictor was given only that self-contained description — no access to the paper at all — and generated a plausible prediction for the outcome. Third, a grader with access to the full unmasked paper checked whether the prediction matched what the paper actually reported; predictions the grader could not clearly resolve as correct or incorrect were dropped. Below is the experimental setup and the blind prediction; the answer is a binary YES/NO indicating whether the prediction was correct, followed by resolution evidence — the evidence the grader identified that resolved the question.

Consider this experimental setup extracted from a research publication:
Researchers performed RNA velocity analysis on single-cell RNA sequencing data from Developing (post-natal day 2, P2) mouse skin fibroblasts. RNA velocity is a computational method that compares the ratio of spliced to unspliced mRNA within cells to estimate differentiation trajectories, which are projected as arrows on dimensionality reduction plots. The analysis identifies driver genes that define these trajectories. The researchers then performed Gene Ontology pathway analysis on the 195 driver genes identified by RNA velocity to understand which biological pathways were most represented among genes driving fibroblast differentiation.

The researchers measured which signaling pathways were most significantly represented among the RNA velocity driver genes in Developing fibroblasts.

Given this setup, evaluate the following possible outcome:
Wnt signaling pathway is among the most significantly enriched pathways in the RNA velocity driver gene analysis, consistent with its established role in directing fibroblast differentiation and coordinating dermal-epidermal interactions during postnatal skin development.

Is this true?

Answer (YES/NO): YES